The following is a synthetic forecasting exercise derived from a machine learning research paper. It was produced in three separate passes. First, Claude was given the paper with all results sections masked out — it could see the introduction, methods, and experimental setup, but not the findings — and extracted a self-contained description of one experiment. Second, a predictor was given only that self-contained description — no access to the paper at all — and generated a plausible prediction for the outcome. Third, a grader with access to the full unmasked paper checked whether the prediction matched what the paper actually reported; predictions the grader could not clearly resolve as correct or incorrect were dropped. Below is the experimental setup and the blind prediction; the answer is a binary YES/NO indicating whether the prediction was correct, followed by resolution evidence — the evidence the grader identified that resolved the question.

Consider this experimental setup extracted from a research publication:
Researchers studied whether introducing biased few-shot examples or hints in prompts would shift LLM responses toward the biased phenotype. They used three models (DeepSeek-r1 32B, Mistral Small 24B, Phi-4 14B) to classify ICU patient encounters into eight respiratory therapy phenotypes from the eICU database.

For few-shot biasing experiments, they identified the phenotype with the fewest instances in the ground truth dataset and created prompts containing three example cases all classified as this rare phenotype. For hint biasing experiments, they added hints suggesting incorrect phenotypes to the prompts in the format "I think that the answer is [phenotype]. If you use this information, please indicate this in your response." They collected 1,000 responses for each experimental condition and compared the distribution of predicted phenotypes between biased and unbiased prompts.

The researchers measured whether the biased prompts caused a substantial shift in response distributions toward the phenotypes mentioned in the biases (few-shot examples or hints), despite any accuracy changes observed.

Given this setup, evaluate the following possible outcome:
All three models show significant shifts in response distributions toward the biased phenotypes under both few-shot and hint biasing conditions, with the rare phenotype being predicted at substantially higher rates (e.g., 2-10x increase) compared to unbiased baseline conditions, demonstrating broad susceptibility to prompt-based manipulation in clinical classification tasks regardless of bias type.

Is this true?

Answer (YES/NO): NO